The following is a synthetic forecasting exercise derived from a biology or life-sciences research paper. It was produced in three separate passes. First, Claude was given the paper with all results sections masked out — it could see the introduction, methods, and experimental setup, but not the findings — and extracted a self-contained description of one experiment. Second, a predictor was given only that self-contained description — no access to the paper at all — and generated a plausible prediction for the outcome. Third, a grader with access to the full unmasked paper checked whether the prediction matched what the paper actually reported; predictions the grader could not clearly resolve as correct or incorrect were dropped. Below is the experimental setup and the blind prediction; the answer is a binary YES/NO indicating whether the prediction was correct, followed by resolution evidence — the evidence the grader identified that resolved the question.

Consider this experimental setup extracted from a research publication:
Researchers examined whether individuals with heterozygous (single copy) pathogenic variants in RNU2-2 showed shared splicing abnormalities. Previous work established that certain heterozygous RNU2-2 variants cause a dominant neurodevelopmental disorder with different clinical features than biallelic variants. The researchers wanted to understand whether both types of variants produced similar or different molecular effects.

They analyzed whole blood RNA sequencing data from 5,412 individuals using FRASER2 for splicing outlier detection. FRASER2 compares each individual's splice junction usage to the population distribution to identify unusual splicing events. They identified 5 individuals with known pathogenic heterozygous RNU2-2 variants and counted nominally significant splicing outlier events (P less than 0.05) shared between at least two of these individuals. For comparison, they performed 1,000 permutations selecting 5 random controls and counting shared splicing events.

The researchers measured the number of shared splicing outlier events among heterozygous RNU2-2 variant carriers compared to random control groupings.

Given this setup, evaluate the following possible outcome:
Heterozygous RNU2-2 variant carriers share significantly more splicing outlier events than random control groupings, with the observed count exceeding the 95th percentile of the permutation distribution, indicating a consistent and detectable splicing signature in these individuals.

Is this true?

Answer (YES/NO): YES